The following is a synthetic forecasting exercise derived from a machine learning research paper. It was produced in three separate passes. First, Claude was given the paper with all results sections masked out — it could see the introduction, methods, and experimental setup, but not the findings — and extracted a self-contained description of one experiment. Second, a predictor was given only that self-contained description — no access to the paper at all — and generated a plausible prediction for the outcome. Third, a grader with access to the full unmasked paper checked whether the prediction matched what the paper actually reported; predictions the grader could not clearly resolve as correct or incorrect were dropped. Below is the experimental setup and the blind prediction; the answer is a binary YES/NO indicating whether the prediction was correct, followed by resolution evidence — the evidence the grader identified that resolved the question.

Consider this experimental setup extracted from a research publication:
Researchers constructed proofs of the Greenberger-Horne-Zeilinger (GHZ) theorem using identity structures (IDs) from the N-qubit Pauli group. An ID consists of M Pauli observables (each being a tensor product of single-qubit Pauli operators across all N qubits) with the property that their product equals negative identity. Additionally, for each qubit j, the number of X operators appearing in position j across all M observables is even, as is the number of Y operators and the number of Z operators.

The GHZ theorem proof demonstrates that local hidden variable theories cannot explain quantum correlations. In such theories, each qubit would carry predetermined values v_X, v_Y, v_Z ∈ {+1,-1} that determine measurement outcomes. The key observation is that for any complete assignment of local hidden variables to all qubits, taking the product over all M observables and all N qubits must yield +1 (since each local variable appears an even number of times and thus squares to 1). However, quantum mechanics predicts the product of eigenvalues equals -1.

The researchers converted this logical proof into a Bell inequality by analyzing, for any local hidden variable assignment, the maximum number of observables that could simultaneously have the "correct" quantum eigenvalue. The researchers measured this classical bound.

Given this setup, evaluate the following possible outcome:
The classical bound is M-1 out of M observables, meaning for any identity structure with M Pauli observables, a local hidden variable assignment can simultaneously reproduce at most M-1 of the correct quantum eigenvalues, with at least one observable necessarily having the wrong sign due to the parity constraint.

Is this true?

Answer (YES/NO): YES